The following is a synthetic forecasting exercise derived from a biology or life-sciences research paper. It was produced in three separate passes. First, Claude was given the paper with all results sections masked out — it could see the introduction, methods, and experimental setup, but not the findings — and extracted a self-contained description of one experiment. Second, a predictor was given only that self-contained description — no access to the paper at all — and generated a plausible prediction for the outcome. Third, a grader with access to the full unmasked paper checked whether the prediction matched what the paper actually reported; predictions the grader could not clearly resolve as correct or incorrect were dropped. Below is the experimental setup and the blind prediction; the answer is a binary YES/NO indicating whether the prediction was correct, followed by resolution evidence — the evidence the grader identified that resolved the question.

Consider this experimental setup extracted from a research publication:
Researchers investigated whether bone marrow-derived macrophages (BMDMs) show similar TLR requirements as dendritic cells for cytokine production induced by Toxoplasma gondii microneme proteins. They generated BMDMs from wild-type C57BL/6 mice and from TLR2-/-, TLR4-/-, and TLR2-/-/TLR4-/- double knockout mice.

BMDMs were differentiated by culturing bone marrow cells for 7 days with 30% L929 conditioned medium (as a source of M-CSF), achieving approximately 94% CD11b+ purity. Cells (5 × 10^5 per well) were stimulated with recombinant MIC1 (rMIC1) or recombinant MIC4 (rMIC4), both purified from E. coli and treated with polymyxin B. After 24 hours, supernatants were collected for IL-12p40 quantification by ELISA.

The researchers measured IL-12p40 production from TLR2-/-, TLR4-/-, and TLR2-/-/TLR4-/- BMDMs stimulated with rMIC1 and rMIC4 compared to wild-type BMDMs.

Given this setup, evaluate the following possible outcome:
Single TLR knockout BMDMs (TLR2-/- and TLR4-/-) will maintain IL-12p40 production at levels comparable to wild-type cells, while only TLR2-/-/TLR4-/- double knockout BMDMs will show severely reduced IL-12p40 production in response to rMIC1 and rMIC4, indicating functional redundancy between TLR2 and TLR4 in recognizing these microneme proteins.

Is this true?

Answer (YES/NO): NO